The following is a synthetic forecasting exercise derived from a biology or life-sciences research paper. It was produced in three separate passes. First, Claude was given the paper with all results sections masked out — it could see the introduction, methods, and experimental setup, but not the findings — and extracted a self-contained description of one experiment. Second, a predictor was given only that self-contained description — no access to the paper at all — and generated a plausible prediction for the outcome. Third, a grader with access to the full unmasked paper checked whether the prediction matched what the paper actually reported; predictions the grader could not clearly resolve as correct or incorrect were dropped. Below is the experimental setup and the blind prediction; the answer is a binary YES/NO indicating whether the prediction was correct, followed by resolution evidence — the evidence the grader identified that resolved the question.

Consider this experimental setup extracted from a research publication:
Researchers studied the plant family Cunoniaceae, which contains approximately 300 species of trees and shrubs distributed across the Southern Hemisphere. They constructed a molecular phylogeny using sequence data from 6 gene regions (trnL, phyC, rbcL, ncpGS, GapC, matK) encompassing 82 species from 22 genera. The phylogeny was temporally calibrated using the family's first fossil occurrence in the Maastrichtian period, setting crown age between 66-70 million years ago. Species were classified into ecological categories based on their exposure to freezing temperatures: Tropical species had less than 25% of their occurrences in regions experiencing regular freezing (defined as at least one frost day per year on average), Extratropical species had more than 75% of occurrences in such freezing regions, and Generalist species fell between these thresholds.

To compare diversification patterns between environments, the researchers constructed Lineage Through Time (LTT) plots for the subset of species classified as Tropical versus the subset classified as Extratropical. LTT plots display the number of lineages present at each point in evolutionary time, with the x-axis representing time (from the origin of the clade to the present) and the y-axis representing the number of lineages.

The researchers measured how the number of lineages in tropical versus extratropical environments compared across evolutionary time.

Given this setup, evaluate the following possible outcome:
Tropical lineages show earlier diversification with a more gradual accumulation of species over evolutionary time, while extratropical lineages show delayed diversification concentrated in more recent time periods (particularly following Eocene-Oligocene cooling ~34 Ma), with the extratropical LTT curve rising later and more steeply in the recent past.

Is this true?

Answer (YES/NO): NO